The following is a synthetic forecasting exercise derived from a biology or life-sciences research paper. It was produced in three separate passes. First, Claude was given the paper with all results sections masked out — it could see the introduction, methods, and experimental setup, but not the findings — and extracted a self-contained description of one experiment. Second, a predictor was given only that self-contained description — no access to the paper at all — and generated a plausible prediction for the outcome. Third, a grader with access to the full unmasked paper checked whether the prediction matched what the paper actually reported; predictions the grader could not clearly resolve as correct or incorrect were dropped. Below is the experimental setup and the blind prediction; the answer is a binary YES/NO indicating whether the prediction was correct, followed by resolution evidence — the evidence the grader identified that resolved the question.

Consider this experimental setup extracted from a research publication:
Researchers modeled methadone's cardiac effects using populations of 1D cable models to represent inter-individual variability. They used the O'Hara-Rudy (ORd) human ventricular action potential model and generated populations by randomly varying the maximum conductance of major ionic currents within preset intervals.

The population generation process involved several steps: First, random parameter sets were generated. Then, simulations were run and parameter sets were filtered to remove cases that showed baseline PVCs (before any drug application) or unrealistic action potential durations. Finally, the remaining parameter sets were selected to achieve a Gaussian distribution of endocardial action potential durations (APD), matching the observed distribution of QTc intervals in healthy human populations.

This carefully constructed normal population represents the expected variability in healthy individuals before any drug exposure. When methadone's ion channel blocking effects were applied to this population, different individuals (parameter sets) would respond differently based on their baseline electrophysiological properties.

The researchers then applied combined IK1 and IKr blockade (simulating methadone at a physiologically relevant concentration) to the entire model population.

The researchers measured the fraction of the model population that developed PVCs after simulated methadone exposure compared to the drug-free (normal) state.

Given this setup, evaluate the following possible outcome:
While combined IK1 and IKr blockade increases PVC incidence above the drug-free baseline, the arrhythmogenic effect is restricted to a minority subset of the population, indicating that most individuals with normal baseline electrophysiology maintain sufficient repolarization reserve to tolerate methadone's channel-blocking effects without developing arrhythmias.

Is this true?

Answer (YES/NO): YES